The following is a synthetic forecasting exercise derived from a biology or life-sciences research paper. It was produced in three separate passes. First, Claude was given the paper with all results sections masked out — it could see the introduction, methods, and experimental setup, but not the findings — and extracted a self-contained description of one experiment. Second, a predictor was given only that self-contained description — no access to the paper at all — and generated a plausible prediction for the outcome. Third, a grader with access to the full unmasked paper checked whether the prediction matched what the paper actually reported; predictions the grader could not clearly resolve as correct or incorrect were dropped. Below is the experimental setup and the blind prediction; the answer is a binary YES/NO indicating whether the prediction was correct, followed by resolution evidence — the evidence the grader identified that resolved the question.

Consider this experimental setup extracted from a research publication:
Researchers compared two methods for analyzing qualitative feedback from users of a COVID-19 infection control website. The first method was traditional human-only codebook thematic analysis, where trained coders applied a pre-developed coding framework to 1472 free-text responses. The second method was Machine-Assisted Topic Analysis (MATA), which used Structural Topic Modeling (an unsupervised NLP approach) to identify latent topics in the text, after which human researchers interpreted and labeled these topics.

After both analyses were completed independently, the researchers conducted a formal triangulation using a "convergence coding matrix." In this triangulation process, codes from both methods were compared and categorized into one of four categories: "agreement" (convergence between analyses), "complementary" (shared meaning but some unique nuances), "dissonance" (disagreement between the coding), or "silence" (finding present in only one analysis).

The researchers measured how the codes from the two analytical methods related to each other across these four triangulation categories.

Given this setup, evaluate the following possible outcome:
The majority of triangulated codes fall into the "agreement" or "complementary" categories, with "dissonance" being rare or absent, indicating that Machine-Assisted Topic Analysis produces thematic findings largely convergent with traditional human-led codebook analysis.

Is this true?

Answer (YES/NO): YES